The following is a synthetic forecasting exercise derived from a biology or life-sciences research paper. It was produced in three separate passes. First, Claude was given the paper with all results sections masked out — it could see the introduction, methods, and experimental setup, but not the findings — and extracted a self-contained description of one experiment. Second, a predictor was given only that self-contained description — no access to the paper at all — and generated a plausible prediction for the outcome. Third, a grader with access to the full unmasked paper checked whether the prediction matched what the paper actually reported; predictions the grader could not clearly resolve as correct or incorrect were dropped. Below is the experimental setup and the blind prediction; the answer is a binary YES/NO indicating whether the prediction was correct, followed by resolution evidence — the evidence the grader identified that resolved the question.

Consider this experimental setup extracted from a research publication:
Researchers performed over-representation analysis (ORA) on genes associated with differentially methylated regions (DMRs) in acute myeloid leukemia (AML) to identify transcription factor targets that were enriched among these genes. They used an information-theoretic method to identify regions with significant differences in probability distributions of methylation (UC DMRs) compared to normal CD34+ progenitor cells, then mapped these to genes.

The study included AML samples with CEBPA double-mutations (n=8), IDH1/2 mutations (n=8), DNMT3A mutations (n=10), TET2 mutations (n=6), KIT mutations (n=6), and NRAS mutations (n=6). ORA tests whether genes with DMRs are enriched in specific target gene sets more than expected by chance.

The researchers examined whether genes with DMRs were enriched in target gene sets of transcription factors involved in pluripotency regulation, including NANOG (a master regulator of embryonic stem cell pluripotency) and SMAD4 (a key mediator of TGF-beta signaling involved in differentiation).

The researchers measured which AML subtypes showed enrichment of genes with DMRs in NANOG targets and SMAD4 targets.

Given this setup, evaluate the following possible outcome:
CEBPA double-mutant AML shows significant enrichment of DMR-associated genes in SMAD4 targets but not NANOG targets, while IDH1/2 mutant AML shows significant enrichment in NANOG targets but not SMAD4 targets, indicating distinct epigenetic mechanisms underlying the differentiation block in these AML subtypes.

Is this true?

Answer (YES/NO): NO